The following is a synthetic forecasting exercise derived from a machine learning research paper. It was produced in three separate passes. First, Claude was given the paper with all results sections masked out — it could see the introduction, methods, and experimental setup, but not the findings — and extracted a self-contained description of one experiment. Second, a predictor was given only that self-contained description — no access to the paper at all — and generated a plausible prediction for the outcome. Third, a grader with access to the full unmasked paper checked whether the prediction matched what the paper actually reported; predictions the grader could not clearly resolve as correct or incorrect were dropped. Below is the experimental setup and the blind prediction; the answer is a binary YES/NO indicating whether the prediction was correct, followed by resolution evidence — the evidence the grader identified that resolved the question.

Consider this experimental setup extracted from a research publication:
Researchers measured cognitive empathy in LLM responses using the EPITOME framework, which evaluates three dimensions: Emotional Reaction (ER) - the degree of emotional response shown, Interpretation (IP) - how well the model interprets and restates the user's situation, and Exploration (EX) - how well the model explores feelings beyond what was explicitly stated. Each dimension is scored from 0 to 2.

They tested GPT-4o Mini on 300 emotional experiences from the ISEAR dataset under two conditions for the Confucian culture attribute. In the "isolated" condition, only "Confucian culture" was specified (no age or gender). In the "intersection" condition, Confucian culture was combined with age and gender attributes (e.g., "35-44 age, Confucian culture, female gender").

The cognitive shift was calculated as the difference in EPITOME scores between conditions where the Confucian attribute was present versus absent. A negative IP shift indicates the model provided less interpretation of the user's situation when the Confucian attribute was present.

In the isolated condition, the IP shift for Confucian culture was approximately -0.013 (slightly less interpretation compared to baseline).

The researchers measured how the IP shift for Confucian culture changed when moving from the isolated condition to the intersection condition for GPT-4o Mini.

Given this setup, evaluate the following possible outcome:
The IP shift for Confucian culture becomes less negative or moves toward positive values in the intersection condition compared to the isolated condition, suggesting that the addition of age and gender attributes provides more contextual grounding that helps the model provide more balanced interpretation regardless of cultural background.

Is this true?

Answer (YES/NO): YES